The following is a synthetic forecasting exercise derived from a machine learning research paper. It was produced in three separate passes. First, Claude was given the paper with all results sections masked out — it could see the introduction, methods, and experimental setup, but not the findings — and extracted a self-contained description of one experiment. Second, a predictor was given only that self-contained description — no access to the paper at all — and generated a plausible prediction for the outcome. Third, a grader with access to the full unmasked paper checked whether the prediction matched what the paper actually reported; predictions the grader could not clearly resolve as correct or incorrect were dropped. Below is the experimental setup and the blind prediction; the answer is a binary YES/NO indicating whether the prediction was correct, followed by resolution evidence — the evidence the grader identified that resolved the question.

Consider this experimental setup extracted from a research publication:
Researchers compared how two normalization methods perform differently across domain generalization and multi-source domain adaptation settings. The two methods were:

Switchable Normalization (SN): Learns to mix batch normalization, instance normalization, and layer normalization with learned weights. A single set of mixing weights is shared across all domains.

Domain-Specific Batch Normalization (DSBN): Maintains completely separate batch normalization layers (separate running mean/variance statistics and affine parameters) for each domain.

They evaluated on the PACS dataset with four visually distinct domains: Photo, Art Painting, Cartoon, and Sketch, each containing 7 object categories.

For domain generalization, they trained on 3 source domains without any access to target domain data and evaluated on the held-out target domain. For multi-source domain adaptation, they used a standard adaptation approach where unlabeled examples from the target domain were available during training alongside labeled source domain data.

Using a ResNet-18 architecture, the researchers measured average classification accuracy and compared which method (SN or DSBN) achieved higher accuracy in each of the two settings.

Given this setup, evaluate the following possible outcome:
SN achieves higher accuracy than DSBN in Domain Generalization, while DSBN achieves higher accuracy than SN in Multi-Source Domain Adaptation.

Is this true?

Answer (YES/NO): YES